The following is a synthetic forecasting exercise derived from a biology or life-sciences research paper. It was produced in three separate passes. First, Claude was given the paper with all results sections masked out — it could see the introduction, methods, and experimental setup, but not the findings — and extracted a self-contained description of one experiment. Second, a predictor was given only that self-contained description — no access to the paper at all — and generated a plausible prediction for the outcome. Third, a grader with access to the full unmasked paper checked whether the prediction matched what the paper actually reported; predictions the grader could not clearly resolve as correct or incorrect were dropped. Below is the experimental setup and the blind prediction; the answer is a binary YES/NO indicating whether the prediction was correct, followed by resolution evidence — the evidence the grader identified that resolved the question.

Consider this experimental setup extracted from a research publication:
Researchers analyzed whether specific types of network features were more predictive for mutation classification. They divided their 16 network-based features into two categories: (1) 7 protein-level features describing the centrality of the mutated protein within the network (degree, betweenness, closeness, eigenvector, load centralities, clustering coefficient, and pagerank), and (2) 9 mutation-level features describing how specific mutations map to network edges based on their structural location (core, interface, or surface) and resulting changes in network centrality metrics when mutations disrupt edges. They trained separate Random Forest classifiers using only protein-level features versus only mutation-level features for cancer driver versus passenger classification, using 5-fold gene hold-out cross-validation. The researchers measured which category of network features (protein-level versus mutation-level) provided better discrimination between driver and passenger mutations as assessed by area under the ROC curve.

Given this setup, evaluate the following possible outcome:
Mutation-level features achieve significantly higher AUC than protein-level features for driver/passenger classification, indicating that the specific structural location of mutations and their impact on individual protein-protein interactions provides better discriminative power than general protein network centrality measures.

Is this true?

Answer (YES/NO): NO